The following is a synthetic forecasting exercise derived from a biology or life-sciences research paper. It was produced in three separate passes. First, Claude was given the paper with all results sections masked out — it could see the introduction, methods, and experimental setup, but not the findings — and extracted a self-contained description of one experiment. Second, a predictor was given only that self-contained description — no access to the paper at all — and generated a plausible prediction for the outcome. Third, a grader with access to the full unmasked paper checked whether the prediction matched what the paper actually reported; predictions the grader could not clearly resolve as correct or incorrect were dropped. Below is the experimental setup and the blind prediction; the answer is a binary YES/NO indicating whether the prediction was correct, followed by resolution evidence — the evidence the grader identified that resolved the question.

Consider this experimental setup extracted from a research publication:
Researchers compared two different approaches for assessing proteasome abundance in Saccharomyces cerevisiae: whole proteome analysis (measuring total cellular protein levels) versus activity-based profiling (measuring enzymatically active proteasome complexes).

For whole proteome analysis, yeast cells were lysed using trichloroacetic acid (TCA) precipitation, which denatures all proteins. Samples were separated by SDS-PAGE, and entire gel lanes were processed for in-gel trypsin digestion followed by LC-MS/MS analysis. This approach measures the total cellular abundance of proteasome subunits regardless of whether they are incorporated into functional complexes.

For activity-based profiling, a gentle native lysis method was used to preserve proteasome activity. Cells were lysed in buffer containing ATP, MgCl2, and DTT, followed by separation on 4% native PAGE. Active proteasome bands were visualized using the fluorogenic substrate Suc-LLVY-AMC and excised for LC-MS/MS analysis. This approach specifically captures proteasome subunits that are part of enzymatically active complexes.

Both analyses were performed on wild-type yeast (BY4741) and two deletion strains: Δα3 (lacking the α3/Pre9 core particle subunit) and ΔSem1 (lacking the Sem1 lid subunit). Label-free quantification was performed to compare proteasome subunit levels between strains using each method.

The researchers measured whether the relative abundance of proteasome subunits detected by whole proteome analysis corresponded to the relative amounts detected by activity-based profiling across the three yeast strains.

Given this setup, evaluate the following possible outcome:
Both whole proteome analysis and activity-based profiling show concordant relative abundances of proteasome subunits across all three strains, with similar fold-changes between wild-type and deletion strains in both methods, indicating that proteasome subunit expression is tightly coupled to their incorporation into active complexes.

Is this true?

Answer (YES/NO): NO